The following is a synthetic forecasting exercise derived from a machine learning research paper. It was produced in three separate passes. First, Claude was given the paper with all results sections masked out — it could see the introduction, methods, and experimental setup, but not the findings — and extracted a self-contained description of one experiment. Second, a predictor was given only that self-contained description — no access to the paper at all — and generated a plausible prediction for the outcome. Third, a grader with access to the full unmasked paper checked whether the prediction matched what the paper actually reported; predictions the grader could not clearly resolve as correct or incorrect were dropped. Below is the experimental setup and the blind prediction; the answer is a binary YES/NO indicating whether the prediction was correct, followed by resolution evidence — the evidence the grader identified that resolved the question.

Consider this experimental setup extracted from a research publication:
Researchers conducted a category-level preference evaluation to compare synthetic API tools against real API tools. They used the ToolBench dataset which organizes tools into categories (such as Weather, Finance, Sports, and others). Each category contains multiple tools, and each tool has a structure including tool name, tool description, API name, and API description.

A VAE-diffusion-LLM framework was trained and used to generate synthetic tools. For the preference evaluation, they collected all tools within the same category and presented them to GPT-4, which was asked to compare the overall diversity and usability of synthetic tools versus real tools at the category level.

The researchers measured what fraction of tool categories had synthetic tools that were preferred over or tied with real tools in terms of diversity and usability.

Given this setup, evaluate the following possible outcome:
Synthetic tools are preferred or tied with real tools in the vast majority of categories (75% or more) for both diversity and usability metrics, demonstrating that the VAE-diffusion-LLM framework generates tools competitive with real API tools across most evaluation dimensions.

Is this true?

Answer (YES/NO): NO